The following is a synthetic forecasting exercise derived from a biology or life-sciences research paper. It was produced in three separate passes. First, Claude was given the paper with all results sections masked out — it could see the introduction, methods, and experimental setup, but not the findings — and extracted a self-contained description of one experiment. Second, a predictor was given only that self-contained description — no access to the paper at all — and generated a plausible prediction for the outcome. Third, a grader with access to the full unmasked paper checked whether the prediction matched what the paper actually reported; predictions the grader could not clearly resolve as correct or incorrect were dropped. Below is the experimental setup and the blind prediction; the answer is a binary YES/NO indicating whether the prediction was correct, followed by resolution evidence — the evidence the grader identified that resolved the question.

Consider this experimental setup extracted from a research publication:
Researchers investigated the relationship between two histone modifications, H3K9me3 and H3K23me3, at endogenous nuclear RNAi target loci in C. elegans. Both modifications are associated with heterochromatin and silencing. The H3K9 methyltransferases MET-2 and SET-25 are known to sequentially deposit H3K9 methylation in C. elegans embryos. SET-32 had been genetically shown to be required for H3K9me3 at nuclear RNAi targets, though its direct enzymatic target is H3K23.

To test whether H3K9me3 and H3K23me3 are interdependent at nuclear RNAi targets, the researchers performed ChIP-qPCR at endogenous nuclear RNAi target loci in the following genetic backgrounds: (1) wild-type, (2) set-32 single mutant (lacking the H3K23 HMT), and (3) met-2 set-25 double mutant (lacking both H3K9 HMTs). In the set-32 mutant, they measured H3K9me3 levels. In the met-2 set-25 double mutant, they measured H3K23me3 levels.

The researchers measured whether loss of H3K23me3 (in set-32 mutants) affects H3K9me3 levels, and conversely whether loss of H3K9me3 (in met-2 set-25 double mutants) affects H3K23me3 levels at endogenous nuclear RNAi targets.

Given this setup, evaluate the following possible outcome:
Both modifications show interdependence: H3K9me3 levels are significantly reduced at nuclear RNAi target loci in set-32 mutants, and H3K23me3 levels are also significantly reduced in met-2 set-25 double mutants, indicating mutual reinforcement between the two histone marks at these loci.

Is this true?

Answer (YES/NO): NO